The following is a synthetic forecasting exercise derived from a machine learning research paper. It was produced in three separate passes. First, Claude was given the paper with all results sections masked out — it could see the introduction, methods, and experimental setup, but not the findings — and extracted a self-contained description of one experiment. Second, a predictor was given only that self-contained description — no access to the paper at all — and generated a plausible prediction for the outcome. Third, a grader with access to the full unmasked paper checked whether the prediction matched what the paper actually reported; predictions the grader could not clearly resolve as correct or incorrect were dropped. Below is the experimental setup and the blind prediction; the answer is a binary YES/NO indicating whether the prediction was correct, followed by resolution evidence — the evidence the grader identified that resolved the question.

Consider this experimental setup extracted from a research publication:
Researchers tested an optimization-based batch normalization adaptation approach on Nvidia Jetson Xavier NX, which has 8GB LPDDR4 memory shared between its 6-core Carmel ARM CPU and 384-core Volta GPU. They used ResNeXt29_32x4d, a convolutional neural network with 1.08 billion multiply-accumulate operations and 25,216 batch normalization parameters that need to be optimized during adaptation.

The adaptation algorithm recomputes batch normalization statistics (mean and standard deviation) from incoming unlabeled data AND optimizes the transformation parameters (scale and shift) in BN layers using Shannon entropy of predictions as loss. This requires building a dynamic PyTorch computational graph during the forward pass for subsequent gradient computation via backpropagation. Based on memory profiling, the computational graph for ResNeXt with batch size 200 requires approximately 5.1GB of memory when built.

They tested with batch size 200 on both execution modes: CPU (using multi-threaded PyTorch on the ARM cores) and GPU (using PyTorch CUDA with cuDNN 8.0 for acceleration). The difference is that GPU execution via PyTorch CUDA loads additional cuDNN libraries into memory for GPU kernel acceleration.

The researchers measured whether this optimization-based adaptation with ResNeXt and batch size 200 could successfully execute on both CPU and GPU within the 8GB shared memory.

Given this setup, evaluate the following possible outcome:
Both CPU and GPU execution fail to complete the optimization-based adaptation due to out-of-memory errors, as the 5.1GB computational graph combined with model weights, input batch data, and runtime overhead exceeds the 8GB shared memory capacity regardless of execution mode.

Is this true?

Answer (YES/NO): NO